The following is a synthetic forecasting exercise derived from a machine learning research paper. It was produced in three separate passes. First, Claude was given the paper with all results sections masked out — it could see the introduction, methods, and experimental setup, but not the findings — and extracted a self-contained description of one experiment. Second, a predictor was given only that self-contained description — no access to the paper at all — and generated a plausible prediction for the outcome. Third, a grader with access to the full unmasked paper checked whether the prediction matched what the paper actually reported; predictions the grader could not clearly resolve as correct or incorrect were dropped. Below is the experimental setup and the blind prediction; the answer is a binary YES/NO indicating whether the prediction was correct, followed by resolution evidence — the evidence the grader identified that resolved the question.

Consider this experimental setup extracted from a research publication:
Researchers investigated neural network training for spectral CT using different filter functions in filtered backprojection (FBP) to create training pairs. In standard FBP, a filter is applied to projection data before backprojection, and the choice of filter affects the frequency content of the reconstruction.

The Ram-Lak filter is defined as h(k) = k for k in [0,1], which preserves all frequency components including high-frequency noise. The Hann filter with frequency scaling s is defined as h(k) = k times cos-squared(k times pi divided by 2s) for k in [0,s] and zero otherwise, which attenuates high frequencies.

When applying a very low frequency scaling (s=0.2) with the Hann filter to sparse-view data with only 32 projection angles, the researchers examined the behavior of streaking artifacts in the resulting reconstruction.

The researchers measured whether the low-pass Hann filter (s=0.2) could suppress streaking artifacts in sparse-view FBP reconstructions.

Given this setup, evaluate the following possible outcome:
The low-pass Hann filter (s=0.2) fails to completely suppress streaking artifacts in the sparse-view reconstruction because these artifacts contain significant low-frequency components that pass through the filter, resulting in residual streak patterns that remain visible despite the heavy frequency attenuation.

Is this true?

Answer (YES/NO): NO